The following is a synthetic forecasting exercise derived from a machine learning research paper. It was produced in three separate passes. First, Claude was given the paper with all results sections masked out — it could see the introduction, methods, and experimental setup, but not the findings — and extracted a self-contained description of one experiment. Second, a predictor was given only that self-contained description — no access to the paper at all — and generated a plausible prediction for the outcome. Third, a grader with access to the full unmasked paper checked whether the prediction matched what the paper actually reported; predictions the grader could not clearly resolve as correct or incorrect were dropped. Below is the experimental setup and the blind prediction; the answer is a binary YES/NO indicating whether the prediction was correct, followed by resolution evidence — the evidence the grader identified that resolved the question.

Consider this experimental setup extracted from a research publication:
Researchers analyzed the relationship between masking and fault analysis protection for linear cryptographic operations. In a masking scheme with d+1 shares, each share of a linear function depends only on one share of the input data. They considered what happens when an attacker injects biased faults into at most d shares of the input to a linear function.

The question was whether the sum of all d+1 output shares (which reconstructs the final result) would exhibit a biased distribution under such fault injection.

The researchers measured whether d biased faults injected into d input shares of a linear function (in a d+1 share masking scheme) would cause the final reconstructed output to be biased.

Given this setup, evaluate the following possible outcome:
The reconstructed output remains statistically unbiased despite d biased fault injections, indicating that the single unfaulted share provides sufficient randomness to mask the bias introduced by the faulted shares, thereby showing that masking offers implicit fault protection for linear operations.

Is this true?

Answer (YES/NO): YES